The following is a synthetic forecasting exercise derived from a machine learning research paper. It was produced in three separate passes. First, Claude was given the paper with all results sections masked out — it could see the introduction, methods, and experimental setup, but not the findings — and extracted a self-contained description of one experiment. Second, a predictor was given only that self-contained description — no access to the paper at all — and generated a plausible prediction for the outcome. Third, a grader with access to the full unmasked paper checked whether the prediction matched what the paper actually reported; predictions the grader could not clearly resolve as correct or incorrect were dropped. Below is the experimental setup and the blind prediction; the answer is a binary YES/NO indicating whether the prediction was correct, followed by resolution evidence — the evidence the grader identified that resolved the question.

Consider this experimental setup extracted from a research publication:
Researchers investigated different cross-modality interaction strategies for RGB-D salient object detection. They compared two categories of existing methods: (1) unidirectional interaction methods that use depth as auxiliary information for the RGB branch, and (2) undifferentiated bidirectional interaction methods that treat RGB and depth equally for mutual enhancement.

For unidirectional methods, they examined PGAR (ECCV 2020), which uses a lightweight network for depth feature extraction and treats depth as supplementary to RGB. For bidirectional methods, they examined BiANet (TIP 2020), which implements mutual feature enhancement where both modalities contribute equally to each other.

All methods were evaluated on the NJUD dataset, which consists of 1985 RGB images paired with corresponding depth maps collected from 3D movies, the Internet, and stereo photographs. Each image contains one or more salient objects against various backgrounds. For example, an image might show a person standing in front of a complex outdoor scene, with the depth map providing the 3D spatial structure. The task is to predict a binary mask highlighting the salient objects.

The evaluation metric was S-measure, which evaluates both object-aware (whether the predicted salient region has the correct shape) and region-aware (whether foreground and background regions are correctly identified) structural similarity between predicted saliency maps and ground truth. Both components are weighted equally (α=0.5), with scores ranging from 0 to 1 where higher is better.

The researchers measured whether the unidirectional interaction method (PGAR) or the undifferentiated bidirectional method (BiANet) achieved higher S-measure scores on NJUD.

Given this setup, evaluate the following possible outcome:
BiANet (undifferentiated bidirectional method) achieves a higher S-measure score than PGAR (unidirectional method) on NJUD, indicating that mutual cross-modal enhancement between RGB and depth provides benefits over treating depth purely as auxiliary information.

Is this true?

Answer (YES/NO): YES